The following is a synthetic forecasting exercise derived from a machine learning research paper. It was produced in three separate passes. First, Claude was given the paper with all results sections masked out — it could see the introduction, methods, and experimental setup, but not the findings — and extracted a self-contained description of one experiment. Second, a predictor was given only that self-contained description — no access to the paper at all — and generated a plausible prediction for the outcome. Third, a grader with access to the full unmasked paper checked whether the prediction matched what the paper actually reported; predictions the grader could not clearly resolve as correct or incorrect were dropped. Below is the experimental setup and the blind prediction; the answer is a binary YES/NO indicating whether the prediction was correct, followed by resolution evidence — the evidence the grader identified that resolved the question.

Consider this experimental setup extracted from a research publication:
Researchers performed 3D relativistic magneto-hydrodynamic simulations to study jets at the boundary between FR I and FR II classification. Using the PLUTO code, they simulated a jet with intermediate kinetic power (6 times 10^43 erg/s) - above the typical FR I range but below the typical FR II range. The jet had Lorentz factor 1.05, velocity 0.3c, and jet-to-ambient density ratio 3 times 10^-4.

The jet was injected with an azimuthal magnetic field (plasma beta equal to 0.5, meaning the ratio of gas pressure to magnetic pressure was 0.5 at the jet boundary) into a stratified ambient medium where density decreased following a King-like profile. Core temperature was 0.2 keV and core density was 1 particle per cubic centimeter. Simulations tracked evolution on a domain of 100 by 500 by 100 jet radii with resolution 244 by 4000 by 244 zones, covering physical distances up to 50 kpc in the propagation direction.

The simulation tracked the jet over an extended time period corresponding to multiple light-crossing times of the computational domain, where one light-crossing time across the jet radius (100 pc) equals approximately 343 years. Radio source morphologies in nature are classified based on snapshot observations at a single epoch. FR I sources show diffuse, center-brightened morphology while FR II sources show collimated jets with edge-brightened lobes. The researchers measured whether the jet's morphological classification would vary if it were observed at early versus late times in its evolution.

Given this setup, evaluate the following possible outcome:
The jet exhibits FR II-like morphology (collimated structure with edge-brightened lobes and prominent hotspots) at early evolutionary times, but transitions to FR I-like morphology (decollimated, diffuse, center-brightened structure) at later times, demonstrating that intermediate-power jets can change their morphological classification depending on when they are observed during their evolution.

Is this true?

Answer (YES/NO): NO